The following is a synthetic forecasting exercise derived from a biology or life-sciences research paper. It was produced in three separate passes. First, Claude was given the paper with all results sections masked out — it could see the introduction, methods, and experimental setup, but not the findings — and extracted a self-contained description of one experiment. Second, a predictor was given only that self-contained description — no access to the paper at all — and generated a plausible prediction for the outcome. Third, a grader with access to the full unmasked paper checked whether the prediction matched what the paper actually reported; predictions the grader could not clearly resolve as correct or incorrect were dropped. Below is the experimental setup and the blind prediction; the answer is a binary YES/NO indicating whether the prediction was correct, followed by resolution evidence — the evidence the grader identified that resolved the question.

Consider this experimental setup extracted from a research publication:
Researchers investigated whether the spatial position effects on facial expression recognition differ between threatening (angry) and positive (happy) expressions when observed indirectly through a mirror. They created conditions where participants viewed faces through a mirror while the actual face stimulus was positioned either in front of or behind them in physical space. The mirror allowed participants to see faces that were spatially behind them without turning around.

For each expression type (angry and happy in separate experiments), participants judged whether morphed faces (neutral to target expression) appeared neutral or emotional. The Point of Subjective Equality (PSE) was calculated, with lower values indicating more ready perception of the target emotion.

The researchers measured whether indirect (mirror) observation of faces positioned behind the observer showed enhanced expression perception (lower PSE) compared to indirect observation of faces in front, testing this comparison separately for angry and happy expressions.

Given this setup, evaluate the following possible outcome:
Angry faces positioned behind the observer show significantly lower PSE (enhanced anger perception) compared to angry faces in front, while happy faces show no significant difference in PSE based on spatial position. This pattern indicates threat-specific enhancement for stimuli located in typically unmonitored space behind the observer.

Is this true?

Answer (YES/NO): YES